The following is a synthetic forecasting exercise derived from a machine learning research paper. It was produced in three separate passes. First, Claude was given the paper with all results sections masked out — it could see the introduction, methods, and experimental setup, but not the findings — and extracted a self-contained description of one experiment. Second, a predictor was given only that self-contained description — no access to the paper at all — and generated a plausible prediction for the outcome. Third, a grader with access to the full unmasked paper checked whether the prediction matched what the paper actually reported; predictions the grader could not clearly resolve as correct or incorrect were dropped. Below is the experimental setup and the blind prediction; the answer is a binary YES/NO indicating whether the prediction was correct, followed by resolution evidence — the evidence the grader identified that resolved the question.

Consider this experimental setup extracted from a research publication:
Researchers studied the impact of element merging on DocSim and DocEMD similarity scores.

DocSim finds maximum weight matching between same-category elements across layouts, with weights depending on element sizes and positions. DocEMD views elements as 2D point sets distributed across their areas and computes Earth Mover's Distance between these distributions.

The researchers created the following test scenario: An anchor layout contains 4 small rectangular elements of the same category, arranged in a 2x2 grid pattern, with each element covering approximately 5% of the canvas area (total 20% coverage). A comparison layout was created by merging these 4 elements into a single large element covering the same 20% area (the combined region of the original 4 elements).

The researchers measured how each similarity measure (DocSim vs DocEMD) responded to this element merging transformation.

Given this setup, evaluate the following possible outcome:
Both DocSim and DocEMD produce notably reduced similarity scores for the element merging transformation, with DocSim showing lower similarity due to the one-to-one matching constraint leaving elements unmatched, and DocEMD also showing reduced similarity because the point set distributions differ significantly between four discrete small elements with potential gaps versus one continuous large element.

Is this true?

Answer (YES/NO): NO